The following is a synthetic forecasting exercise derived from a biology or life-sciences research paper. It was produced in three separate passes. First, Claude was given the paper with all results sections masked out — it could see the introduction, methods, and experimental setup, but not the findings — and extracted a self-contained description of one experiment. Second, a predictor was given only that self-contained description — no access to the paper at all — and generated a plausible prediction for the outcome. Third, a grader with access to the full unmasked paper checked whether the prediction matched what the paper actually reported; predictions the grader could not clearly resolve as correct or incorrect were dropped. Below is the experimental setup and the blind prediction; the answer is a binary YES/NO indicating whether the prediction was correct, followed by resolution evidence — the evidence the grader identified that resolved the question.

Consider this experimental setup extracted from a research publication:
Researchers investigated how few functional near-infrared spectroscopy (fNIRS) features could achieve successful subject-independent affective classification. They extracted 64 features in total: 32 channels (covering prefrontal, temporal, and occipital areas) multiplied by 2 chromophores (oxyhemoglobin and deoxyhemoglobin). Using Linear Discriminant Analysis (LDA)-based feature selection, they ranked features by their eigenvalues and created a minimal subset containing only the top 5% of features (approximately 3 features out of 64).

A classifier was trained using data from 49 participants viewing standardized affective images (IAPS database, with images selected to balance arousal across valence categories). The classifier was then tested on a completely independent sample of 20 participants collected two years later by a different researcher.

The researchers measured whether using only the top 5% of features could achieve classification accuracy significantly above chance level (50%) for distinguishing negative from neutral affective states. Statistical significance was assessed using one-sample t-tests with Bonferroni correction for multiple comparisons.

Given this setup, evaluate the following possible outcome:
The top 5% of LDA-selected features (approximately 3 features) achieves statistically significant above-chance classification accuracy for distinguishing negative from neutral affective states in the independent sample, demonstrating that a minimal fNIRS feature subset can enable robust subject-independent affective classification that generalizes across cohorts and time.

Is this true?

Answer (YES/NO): NO